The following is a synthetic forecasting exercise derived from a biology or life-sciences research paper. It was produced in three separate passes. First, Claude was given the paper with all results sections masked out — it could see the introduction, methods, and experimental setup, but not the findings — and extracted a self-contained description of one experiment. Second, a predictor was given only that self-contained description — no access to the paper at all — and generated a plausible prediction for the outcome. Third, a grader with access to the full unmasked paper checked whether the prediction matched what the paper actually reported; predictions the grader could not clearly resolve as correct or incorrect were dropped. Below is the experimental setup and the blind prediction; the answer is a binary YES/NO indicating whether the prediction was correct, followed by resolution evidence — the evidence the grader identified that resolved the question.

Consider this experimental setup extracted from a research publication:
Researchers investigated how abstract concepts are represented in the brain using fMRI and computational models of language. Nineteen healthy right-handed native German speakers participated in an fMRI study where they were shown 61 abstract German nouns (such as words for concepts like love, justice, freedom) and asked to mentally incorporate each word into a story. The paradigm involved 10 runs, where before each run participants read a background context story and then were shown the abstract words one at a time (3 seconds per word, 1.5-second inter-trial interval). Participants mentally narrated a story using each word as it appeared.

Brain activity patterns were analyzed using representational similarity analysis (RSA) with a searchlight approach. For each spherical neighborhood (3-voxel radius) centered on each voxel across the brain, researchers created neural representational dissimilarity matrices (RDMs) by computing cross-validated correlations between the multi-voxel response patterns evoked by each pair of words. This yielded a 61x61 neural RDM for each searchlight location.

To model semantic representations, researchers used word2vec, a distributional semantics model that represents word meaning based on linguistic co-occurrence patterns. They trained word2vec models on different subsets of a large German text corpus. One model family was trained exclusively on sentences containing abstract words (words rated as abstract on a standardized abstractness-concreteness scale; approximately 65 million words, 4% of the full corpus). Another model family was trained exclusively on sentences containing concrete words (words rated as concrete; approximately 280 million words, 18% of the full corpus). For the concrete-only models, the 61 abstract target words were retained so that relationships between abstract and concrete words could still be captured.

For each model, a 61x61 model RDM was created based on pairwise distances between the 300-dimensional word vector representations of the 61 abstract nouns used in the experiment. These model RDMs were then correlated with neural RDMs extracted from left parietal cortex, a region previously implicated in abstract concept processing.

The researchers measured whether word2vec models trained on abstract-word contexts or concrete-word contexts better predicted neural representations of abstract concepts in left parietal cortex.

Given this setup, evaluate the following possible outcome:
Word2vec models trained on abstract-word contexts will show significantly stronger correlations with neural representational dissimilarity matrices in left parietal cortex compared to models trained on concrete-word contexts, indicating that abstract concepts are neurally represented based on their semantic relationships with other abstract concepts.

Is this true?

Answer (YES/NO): NO